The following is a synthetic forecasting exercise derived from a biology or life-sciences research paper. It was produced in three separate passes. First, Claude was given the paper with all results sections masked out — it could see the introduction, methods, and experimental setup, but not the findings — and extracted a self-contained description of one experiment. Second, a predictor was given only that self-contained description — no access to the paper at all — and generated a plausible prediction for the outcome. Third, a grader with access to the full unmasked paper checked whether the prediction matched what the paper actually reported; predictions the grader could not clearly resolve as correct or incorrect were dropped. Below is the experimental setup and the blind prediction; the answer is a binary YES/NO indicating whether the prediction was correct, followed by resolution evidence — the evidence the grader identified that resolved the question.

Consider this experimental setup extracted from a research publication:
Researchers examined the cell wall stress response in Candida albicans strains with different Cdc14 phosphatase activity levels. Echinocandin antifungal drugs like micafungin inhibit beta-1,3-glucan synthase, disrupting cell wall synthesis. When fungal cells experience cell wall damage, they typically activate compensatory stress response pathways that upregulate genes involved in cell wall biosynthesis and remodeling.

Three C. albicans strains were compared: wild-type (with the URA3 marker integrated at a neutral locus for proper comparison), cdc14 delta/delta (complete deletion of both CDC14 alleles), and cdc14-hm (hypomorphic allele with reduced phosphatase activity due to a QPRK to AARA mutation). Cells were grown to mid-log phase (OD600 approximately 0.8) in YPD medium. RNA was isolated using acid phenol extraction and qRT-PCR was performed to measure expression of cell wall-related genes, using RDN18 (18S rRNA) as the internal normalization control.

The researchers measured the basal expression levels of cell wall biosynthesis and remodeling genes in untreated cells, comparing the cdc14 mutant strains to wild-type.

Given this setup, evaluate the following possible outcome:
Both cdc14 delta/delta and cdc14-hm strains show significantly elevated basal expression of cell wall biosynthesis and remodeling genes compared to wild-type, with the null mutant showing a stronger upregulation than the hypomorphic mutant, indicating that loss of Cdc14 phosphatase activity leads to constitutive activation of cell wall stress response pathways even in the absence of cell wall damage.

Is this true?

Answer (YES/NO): NO